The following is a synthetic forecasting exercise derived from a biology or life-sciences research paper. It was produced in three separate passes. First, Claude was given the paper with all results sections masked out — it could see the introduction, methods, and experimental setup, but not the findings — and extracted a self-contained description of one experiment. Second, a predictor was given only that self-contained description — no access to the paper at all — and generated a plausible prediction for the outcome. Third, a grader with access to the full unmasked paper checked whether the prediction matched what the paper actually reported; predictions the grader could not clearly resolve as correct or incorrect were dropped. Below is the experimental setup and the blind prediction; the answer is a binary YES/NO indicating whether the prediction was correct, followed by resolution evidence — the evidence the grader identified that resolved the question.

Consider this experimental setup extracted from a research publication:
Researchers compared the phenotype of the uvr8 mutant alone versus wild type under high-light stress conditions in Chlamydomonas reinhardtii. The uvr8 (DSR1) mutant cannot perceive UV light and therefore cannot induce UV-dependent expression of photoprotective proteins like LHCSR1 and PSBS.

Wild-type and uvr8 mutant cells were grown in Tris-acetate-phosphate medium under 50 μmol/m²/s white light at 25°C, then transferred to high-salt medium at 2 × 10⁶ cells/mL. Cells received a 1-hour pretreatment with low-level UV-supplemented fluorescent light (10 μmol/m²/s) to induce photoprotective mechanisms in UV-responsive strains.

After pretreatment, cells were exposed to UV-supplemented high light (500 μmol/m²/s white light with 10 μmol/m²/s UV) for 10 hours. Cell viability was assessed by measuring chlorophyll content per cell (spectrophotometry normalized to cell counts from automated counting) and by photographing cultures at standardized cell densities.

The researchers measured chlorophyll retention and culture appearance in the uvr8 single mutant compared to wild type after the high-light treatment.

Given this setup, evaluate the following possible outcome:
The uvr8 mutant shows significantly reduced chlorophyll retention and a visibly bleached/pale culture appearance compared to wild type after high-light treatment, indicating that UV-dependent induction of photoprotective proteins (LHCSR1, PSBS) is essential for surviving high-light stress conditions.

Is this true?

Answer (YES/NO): NO